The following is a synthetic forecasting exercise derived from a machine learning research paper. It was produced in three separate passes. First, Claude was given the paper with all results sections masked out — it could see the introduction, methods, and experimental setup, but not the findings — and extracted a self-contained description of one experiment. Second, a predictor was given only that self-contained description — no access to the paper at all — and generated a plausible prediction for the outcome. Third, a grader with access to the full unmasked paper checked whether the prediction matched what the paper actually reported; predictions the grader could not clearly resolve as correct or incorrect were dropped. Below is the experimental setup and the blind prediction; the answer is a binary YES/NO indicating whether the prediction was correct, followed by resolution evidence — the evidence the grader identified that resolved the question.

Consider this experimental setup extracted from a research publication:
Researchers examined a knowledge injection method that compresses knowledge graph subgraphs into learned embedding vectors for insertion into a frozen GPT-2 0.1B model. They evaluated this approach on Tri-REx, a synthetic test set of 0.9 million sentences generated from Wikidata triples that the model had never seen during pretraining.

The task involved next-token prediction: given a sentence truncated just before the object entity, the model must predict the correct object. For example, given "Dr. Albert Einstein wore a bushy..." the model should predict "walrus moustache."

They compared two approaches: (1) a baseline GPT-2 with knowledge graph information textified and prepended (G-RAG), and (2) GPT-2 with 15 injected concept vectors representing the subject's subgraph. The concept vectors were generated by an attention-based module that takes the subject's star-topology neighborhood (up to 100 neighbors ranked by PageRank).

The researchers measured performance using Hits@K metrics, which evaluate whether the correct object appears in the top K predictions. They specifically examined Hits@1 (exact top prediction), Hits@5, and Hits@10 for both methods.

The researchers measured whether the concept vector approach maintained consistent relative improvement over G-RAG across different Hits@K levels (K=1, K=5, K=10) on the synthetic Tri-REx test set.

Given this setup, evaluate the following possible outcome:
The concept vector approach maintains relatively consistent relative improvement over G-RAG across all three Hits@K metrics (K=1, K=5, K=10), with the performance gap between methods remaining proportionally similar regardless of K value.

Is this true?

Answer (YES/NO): NO